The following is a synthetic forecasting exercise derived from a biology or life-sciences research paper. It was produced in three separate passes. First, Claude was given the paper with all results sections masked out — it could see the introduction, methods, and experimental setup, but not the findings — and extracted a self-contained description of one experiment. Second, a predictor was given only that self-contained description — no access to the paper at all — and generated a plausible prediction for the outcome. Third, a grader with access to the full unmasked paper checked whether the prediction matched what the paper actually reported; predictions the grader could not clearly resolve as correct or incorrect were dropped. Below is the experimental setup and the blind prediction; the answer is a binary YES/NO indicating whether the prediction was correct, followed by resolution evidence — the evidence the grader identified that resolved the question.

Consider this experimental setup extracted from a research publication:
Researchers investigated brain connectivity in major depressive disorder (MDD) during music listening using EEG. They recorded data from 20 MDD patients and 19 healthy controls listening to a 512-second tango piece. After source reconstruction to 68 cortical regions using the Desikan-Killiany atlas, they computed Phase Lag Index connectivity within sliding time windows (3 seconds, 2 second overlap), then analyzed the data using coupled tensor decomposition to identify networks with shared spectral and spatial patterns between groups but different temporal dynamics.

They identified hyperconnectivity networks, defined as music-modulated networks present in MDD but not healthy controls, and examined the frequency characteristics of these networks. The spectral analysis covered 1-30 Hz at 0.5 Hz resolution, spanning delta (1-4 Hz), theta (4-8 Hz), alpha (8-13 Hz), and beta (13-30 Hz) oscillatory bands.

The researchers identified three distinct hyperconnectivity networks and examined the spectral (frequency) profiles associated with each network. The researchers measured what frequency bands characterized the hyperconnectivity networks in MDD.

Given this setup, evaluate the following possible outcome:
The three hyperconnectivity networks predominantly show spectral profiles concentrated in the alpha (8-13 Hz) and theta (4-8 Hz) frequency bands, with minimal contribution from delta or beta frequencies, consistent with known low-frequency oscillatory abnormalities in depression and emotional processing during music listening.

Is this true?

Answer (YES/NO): NO